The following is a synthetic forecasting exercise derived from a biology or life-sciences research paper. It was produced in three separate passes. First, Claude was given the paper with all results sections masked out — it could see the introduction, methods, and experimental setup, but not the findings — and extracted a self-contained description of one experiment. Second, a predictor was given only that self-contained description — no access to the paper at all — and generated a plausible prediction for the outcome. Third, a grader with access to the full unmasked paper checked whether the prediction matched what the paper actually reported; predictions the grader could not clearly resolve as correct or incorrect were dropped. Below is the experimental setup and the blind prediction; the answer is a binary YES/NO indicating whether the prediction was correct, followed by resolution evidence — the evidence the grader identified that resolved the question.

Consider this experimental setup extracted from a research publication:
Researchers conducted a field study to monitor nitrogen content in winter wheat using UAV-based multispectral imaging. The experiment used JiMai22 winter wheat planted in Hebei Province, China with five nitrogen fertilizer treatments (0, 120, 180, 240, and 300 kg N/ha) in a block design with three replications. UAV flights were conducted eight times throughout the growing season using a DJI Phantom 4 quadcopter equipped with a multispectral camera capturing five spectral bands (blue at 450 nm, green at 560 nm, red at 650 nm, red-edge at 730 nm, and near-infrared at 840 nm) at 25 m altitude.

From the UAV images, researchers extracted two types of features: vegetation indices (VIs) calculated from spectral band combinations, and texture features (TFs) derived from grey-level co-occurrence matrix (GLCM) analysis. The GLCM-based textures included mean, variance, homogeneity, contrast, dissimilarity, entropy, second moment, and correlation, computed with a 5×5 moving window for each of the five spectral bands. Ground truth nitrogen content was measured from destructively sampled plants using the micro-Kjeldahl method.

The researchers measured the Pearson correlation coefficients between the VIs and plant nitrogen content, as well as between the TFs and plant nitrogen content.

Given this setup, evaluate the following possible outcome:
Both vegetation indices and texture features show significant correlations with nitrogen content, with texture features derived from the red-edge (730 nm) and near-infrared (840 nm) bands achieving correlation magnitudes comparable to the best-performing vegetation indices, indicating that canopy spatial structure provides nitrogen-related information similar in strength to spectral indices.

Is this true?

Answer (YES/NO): NO